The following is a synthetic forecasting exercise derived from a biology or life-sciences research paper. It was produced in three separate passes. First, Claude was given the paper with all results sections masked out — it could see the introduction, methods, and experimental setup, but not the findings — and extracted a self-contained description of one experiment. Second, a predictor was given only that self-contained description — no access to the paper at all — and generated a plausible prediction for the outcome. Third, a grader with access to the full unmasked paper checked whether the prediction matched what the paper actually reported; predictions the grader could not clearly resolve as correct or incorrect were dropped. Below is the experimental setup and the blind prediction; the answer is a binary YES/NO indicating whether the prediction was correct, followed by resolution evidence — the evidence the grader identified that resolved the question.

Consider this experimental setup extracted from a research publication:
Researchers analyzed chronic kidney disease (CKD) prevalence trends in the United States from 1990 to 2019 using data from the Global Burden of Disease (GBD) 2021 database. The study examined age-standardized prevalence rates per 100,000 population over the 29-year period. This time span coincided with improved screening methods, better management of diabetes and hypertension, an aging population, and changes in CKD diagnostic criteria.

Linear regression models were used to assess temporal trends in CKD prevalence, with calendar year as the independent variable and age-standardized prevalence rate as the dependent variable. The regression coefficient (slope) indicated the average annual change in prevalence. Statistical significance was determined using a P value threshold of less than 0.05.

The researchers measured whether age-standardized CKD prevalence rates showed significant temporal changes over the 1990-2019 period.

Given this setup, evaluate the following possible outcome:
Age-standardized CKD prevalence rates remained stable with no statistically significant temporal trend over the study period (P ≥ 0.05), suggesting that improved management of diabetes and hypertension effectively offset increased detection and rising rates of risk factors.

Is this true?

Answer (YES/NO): NO